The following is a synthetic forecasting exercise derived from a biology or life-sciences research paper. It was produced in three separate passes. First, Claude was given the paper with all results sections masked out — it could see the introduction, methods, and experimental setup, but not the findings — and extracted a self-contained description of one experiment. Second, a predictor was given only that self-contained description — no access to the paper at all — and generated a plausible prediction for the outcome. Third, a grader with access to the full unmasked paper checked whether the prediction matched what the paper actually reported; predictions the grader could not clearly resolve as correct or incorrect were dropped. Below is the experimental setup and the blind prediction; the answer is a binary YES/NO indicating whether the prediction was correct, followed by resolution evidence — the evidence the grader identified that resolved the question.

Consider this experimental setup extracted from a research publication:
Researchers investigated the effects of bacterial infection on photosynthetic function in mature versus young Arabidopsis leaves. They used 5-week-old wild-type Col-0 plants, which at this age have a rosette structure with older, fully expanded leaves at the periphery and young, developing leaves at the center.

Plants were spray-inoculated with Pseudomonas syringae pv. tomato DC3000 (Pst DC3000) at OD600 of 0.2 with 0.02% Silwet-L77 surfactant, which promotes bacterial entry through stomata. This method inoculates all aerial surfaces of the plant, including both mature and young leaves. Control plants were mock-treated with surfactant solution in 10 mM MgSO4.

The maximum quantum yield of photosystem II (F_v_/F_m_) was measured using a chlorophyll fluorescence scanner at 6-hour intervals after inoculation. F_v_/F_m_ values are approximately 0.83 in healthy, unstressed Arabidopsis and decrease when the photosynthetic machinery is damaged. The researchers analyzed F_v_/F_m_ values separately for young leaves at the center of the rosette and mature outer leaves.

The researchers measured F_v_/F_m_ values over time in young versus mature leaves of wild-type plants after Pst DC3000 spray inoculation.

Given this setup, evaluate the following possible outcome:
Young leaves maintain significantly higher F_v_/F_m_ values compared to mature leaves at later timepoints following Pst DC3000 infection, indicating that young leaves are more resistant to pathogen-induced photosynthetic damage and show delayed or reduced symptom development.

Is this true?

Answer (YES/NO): YES